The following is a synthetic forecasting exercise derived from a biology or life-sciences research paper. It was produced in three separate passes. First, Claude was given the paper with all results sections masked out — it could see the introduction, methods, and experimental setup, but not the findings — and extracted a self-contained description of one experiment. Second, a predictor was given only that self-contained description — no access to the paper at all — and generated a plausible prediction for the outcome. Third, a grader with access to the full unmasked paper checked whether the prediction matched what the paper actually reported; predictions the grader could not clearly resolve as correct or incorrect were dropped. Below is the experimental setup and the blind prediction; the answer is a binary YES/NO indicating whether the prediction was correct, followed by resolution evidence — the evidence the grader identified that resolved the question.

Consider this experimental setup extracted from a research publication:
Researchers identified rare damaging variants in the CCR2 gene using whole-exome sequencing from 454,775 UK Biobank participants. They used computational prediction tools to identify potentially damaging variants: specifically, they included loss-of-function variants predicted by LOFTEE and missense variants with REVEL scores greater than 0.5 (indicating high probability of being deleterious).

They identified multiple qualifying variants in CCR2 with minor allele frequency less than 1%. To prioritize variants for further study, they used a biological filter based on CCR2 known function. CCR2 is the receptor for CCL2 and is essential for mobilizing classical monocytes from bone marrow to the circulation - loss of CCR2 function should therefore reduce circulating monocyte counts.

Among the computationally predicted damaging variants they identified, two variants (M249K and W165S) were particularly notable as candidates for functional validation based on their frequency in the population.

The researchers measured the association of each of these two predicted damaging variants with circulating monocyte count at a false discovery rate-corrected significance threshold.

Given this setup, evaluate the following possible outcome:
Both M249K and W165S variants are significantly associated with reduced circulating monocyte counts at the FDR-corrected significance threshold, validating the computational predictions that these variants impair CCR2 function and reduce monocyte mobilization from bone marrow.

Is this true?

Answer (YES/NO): YES